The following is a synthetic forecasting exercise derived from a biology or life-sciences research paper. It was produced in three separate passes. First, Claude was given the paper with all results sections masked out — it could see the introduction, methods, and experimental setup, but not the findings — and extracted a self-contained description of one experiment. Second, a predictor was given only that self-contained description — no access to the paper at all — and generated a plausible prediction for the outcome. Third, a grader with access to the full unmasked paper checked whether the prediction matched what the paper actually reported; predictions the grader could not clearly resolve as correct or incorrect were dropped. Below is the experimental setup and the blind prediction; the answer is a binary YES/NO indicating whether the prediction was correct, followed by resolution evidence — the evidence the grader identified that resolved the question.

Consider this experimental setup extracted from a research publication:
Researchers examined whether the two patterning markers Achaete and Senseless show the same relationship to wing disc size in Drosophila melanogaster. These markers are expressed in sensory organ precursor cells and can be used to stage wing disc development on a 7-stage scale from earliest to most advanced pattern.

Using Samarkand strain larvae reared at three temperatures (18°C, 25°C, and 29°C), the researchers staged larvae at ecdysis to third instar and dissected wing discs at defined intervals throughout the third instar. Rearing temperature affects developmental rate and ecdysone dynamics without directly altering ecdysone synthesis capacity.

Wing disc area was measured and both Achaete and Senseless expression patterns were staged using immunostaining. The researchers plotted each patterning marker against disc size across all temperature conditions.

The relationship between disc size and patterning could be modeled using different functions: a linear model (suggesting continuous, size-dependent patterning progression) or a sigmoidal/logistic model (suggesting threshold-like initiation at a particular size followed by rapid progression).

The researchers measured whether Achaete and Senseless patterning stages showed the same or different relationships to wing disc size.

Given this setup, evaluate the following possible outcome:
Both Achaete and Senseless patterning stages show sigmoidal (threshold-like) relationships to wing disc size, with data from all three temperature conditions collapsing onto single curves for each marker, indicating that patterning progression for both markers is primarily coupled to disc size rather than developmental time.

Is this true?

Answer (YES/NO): NO